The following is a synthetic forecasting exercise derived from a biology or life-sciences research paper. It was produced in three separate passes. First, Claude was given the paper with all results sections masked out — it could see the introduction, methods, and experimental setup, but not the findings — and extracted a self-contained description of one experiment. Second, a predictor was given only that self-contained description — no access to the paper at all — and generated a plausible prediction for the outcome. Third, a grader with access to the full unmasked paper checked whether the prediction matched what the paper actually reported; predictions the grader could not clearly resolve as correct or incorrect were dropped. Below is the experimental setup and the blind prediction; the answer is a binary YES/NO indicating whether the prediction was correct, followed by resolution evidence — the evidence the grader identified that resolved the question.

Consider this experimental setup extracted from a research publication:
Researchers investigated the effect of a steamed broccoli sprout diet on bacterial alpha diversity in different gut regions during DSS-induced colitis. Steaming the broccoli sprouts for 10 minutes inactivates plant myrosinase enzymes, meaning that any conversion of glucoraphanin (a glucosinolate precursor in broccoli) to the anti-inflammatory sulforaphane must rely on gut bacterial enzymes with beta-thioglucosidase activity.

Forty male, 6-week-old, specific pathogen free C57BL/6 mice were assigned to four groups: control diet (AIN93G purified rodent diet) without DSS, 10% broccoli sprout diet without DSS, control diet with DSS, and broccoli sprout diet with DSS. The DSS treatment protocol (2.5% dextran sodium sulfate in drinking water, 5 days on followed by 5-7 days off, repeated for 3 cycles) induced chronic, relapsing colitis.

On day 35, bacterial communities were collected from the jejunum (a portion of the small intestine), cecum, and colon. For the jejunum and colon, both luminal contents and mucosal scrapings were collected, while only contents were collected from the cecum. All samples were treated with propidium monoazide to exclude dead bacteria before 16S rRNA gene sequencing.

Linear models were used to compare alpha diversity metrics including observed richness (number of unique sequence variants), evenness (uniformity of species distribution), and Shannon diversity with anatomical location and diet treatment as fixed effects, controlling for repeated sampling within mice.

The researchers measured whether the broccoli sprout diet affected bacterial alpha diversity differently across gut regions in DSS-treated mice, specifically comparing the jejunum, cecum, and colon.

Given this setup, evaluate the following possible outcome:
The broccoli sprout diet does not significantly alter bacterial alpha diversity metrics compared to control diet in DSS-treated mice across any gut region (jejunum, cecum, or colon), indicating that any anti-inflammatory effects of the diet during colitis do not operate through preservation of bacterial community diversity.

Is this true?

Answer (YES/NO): NO